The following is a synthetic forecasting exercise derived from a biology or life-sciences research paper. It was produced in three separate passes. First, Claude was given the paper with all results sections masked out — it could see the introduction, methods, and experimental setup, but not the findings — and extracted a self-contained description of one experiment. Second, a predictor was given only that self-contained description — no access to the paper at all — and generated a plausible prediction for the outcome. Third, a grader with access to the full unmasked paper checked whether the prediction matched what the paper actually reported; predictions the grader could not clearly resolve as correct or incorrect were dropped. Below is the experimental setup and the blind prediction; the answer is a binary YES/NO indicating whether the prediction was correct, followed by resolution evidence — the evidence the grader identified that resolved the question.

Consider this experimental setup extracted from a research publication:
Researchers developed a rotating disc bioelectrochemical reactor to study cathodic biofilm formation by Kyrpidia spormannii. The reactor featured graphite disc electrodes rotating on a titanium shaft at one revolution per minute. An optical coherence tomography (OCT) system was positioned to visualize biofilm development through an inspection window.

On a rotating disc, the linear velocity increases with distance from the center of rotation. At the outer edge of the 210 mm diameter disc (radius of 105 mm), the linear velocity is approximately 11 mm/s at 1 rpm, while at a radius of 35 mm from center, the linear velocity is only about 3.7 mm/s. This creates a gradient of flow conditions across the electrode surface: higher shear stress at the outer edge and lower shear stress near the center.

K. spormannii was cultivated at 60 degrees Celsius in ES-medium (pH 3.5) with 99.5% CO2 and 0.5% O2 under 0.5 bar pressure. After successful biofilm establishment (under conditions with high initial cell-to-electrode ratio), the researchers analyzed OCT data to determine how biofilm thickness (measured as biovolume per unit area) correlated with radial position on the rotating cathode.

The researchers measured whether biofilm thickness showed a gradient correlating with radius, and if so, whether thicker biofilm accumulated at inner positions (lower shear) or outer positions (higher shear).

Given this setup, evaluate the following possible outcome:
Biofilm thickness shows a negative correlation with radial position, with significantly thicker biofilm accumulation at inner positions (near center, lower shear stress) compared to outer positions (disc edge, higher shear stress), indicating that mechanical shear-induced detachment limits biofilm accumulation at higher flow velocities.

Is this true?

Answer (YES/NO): YES